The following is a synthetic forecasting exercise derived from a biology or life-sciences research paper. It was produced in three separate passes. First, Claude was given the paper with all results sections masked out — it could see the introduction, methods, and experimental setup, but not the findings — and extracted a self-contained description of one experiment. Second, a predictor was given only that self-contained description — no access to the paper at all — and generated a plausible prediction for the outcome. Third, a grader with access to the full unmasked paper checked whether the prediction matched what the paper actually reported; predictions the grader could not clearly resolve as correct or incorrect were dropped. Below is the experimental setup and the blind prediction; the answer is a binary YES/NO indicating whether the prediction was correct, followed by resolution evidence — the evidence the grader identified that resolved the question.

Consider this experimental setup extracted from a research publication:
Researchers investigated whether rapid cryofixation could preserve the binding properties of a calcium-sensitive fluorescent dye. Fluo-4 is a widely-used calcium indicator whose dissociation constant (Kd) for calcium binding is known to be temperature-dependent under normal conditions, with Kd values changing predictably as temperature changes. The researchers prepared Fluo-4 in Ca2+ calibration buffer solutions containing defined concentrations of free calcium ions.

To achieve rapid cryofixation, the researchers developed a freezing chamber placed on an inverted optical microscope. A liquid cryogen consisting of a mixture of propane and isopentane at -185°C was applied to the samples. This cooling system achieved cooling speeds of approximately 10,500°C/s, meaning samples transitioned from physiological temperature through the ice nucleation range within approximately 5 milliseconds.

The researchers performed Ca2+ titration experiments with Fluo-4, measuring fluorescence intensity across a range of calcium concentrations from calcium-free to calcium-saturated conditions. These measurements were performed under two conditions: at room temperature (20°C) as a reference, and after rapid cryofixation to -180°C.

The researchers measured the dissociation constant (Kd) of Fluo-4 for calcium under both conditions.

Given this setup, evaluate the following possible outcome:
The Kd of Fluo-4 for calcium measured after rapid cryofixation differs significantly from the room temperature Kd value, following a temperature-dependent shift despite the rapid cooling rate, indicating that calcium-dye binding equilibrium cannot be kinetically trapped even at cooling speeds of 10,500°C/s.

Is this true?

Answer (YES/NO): NO